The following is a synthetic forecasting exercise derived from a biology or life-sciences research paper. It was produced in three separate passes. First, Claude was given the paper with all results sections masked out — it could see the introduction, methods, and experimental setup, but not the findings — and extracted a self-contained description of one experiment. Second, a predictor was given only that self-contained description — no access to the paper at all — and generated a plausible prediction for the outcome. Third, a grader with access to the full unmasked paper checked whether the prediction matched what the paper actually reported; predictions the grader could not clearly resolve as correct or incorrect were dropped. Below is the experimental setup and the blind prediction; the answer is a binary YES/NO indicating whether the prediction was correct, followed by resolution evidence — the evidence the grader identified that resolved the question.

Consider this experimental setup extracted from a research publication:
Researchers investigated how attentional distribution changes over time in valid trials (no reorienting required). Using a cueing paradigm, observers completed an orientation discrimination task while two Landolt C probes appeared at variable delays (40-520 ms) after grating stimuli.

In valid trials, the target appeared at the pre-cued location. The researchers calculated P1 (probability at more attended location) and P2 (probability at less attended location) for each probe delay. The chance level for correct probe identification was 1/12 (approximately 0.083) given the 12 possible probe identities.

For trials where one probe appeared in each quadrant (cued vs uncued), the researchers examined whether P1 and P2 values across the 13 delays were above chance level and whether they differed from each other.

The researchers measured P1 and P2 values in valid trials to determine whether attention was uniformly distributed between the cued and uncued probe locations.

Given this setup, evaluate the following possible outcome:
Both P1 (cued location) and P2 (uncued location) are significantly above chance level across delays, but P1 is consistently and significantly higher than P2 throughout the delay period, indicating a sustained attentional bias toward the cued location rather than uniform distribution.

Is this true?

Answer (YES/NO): NO